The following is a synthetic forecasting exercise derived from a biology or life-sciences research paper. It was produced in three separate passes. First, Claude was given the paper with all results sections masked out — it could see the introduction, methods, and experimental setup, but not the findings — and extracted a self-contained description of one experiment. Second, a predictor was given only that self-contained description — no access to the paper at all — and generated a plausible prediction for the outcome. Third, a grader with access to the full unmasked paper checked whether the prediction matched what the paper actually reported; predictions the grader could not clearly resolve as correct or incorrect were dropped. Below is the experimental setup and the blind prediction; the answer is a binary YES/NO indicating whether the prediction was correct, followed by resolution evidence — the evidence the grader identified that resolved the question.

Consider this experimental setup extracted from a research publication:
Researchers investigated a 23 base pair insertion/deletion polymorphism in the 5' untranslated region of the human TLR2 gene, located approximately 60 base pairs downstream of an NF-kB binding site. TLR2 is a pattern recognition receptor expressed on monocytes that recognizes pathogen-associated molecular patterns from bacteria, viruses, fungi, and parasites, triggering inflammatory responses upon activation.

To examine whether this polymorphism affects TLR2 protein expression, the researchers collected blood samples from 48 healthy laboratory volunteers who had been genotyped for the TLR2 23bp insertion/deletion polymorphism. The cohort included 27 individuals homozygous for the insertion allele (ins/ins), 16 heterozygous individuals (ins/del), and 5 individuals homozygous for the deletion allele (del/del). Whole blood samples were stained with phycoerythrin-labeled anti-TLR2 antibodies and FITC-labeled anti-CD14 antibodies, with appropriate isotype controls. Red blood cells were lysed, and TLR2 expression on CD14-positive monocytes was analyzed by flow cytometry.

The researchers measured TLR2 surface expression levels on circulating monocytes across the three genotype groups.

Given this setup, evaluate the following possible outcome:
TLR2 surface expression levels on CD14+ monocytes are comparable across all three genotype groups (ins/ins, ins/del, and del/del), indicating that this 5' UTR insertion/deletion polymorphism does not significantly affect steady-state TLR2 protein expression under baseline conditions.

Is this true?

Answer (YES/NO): NO